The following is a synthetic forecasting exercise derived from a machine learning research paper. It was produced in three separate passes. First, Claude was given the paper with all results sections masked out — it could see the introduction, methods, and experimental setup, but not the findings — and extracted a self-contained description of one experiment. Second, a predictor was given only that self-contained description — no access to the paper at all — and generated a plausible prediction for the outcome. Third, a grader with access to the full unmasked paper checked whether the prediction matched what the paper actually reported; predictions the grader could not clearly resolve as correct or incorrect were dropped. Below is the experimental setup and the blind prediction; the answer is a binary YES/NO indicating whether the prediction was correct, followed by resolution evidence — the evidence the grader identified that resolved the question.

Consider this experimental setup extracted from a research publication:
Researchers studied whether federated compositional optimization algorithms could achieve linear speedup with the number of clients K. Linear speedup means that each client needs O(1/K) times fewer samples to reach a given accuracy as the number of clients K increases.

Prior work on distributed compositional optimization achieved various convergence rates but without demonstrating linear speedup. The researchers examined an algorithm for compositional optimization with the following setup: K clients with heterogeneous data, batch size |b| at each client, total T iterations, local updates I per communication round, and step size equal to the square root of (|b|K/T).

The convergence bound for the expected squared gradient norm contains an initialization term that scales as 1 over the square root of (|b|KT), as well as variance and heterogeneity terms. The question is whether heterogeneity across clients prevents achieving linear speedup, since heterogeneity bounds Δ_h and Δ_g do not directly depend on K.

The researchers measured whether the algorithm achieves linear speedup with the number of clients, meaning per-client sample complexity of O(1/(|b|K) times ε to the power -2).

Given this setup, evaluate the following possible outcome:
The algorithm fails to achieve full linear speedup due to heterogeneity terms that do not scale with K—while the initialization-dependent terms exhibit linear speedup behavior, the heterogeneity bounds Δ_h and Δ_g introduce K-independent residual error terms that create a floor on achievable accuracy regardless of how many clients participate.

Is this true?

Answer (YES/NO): NO